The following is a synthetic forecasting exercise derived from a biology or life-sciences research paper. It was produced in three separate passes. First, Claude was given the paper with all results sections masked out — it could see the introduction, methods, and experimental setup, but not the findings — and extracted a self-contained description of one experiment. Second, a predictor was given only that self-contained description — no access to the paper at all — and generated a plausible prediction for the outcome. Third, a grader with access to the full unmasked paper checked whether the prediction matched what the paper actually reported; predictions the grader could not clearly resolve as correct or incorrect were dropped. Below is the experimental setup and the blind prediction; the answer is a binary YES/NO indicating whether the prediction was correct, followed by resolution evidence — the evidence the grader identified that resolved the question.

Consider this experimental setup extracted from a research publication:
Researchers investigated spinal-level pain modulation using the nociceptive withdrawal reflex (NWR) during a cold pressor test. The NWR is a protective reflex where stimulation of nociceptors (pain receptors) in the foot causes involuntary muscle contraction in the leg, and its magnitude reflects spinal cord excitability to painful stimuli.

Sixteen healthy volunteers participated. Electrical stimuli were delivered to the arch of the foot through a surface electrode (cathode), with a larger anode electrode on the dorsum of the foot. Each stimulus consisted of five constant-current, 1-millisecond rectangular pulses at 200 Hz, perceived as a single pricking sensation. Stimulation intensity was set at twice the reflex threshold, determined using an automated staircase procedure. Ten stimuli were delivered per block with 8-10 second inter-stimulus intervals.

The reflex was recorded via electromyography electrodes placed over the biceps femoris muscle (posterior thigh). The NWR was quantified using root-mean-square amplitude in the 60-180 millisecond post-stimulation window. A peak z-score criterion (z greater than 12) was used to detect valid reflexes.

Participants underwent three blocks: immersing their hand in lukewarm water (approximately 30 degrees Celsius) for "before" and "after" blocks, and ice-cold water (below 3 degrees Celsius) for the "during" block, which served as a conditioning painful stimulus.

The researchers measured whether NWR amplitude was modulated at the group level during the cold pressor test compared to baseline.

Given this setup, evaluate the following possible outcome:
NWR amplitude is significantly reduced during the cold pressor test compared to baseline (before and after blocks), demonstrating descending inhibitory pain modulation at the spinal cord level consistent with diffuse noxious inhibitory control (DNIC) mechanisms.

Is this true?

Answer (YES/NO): NO